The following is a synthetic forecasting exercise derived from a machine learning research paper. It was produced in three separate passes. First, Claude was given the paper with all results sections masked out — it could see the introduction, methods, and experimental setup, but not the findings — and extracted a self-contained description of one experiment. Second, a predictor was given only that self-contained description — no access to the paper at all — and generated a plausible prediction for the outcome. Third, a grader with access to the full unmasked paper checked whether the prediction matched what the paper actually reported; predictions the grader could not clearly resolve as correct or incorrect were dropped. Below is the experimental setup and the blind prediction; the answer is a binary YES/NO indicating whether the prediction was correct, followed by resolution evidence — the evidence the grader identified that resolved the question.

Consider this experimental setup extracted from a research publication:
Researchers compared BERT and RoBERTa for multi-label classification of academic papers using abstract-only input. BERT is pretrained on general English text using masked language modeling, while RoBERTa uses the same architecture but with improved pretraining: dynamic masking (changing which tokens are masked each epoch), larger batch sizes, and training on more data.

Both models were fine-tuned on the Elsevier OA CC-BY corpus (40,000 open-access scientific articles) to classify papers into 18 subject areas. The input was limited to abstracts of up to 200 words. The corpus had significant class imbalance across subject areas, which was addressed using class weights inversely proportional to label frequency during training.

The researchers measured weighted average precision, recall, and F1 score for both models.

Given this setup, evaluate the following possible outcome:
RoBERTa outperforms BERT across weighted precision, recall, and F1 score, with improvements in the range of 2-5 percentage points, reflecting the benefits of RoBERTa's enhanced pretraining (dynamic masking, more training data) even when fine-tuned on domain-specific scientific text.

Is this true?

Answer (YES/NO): NO